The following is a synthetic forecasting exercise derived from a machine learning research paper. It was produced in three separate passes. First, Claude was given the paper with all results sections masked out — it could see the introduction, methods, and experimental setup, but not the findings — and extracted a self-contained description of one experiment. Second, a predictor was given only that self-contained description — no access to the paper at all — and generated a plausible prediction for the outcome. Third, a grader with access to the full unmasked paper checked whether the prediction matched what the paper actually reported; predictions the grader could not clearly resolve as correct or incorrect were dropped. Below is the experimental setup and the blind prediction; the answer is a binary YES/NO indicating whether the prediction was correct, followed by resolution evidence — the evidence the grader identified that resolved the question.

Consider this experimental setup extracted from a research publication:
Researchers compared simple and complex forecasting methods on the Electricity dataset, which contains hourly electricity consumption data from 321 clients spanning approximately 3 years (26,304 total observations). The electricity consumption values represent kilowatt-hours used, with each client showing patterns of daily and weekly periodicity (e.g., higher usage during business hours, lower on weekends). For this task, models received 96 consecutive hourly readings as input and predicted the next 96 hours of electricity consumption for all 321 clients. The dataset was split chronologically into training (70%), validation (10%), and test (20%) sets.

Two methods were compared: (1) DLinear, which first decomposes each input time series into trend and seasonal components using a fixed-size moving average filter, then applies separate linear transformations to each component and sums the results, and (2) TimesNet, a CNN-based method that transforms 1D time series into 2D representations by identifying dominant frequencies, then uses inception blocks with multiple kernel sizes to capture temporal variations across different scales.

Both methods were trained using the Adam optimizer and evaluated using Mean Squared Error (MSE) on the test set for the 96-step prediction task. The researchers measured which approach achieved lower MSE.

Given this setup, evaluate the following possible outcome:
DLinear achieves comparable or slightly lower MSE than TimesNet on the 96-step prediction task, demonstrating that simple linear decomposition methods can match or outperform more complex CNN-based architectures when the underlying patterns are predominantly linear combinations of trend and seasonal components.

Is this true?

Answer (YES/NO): NO